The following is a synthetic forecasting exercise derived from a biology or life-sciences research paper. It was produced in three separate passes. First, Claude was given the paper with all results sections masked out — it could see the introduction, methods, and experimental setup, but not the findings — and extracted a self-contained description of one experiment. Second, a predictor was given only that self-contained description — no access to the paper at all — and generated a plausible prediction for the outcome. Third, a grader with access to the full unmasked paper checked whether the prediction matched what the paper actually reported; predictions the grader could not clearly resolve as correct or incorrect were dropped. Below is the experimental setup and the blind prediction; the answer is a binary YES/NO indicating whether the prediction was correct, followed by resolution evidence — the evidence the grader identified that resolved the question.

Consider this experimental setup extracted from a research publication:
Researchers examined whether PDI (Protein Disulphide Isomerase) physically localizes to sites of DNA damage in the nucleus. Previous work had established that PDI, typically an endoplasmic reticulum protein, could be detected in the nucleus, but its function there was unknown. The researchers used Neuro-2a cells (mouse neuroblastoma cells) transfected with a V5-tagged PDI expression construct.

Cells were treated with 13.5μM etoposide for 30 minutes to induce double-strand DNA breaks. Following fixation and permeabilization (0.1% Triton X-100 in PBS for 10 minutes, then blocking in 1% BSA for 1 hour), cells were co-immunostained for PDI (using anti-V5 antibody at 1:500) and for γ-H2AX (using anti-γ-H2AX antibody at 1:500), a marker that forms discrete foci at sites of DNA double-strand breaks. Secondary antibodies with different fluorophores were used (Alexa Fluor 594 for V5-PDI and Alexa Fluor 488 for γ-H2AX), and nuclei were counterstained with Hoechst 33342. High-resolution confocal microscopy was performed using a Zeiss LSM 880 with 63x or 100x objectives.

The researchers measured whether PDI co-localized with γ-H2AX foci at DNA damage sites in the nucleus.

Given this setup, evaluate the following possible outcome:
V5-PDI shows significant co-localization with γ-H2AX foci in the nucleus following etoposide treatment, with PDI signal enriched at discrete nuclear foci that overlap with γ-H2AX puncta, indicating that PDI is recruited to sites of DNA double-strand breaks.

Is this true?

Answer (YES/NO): YES